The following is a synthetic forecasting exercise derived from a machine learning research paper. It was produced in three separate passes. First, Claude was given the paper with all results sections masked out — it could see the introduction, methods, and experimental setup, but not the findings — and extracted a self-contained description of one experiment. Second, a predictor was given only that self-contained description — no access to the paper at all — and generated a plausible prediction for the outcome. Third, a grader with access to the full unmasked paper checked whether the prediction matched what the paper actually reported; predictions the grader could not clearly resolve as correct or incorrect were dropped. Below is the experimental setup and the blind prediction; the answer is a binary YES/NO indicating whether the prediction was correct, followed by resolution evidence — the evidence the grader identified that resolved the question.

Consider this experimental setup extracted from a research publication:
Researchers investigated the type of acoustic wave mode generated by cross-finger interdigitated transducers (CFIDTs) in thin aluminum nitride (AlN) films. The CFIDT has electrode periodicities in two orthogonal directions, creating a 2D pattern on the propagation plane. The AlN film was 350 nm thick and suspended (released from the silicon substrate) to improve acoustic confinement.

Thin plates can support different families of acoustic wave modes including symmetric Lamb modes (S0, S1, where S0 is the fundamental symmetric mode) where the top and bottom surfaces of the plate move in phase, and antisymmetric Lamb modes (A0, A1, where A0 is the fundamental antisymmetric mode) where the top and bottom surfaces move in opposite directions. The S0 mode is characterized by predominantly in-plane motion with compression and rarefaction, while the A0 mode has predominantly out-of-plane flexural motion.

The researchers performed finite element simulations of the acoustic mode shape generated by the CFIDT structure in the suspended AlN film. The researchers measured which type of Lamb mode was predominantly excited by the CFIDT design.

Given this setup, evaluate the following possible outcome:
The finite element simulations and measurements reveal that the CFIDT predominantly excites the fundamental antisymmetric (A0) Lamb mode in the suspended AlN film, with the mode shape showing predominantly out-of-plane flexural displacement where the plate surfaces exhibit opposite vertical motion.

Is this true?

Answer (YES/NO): NO